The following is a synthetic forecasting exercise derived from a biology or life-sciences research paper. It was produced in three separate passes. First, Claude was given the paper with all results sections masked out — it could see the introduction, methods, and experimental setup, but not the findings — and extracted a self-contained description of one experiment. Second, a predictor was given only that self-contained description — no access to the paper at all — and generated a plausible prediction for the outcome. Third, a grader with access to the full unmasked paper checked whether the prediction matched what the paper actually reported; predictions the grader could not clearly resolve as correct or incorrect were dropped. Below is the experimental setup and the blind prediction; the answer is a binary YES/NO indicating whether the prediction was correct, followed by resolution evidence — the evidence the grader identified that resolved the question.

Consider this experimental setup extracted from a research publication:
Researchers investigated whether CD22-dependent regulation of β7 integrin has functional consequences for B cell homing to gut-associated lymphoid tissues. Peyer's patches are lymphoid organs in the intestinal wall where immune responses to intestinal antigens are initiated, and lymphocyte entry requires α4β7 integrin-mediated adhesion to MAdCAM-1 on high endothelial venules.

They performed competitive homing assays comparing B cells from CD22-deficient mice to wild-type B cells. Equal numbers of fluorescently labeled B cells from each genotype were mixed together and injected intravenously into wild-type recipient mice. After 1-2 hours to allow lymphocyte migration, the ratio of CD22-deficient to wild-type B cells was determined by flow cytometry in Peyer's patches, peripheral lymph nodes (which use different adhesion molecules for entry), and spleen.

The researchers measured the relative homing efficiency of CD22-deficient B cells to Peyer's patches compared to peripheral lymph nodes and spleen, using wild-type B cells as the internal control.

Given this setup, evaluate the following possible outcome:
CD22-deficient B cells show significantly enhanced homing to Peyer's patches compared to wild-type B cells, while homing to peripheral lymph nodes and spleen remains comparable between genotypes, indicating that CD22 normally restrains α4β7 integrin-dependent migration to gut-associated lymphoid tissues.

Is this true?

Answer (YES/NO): NO